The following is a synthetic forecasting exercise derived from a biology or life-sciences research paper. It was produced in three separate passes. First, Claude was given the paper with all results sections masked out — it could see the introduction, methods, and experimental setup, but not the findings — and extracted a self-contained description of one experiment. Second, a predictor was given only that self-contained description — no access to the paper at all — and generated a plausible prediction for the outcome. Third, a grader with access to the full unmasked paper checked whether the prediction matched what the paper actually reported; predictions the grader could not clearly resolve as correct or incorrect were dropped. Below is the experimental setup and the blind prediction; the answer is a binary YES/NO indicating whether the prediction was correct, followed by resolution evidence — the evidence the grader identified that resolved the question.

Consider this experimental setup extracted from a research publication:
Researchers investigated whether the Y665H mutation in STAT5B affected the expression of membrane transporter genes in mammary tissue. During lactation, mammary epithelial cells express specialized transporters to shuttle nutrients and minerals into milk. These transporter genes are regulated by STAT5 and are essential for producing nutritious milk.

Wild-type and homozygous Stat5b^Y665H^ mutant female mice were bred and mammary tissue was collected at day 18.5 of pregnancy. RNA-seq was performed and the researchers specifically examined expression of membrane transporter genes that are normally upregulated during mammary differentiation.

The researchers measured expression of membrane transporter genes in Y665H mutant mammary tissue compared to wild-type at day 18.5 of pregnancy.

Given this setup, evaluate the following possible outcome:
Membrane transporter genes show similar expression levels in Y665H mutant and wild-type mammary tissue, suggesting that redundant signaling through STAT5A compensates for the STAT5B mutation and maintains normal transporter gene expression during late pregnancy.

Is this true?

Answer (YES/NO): NO